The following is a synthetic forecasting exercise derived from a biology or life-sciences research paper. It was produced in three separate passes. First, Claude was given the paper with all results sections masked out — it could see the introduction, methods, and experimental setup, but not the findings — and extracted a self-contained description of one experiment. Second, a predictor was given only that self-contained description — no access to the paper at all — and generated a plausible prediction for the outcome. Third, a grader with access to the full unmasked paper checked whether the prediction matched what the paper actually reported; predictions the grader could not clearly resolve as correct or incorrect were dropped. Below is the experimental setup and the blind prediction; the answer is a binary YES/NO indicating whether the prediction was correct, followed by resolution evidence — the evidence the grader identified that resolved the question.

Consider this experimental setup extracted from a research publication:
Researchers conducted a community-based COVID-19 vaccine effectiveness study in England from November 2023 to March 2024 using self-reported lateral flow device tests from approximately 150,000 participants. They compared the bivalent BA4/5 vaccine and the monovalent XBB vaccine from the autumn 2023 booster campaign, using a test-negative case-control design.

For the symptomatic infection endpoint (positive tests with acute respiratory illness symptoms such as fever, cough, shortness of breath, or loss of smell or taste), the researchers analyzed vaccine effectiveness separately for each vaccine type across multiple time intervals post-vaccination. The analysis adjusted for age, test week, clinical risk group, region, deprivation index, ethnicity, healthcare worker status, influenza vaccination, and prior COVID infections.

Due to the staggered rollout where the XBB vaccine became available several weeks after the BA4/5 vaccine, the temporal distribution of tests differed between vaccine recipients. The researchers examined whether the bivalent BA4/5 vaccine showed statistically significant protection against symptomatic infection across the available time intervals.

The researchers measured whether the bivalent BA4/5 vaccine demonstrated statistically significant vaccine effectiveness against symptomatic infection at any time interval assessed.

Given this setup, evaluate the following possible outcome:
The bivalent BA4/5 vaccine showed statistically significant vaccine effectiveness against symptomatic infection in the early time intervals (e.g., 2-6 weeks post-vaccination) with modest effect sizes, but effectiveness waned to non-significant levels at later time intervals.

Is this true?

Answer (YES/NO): NO